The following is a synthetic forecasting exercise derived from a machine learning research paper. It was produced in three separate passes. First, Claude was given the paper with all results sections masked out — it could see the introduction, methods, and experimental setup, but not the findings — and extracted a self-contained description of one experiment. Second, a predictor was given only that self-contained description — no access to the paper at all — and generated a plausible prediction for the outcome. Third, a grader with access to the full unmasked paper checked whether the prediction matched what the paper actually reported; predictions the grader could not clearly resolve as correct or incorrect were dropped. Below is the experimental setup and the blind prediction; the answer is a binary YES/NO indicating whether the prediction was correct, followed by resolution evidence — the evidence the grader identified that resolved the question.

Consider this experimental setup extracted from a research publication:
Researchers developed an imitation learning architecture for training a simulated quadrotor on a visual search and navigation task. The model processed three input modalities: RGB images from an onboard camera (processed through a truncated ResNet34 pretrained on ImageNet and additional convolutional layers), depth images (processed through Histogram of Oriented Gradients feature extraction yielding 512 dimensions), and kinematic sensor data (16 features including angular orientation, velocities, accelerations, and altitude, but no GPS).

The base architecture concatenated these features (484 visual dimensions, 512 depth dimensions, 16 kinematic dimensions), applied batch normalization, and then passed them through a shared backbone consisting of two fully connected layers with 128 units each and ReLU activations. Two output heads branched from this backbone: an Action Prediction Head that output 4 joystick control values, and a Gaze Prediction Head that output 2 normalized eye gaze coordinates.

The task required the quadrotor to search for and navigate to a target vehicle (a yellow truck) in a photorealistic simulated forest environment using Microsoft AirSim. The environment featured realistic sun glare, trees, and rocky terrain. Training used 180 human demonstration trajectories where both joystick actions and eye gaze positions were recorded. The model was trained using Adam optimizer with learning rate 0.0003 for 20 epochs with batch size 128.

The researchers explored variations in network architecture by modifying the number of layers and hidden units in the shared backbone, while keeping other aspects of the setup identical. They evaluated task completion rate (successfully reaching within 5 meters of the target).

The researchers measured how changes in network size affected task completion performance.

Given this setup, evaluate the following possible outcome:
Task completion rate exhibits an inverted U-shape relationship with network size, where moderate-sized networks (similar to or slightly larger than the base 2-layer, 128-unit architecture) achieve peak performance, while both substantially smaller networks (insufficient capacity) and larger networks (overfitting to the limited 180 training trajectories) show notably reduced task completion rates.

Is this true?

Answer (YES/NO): NO